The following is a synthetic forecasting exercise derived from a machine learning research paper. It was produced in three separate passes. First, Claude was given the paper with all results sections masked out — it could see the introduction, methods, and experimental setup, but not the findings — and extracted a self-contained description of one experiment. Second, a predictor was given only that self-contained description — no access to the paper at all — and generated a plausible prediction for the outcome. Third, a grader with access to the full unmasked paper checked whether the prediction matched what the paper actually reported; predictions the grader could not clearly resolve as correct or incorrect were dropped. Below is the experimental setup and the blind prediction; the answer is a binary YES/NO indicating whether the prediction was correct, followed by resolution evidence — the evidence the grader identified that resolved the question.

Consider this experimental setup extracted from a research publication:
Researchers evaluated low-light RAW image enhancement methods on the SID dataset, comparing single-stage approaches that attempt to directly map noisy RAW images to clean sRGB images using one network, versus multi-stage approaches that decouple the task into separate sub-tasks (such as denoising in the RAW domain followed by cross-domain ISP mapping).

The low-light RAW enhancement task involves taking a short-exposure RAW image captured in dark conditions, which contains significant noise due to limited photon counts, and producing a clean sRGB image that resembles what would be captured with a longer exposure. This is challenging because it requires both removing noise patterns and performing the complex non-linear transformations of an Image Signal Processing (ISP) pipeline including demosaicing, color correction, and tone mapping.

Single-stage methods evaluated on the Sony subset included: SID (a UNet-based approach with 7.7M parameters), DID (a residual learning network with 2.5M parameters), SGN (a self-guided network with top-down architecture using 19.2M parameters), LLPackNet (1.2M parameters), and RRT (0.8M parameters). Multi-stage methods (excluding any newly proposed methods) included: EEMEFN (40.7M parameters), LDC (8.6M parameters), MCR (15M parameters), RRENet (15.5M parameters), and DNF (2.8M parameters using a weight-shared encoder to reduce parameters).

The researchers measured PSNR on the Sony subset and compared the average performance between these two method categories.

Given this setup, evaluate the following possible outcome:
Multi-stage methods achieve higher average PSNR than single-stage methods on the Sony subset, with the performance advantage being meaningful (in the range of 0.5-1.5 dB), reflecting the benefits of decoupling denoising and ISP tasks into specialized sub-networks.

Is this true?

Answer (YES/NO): YES